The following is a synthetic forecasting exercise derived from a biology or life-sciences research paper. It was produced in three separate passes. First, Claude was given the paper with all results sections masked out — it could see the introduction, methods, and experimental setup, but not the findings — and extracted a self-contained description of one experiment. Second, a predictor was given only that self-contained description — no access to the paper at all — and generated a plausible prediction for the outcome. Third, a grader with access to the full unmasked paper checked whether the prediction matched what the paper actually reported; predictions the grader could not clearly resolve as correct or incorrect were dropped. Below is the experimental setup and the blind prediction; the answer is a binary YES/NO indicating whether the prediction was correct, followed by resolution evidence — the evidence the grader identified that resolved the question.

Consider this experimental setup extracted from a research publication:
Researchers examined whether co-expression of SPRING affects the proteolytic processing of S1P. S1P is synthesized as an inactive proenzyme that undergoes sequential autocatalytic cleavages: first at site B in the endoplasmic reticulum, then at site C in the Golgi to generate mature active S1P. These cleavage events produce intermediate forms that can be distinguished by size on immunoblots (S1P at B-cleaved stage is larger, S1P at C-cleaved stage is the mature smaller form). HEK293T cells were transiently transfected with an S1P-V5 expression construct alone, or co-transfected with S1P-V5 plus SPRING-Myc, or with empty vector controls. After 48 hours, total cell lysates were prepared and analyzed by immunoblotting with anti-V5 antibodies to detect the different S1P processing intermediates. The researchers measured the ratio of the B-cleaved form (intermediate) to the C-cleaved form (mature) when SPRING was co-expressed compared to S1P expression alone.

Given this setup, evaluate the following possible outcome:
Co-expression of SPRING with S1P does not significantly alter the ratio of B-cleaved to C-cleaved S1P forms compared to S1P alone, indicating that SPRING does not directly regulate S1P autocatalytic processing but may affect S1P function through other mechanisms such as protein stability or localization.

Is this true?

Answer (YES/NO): NO